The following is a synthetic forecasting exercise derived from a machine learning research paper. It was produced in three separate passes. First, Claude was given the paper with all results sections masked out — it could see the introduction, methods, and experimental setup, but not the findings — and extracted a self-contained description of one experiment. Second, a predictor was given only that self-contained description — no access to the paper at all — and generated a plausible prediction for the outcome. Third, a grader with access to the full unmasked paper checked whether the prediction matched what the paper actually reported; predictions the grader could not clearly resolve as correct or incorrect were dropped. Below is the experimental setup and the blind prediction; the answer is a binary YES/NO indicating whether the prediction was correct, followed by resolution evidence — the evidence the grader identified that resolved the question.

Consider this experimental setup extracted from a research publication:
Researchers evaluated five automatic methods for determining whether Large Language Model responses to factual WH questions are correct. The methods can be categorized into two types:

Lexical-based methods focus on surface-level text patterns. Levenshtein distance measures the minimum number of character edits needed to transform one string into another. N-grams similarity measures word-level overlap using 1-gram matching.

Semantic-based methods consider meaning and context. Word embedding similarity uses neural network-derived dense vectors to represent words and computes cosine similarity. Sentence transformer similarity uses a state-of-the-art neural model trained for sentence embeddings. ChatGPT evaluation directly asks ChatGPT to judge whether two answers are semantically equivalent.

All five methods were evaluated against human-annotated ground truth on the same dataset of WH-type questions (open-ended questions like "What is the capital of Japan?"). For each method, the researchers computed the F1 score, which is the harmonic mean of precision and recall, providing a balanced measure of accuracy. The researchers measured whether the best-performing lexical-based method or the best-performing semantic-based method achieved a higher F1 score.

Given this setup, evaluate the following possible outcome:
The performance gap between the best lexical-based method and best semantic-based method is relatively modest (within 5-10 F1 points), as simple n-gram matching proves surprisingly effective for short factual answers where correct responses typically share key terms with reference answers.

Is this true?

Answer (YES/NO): NO